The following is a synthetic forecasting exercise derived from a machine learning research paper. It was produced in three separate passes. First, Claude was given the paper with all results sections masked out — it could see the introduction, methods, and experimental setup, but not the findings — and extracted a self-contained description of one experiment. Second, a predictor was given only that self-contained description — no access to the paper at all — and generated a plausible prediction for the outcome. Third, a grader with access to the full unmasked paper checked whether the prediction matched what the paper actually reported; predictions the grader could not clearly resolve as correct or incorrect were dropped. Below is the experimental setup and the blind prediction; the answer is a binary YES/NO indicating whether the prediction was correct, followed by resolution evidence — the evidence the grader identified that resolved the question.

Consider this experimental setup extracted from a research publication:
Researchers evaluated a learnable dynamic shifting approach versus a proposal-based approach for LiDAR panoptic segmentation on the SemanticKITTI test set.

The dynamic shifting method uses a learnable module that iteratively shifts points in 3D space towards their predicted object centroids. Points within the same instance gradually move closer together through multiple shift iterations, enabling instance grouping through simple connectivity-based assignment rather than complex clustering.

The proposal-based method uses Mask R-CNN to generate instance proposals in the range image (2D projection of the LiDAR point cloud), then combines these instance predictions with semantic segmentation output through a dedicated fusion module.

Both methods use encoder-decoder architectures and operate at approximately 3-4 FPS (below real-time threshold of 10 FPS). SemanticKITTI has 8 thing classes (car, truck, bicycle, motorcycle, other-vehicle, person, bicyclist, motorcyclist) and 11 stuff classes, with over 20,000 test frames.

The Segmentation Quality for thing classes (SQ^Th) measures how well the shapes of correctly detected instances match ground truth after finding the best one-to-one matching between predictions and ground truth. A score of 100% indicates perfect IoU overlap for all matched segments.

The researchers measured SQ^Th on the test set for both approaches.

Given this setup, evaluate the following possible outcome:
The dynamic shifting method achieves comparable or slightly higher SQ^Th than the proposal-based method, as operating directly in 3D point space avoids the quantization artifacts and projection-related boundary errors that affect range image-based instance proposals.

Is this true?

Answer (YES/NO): NO